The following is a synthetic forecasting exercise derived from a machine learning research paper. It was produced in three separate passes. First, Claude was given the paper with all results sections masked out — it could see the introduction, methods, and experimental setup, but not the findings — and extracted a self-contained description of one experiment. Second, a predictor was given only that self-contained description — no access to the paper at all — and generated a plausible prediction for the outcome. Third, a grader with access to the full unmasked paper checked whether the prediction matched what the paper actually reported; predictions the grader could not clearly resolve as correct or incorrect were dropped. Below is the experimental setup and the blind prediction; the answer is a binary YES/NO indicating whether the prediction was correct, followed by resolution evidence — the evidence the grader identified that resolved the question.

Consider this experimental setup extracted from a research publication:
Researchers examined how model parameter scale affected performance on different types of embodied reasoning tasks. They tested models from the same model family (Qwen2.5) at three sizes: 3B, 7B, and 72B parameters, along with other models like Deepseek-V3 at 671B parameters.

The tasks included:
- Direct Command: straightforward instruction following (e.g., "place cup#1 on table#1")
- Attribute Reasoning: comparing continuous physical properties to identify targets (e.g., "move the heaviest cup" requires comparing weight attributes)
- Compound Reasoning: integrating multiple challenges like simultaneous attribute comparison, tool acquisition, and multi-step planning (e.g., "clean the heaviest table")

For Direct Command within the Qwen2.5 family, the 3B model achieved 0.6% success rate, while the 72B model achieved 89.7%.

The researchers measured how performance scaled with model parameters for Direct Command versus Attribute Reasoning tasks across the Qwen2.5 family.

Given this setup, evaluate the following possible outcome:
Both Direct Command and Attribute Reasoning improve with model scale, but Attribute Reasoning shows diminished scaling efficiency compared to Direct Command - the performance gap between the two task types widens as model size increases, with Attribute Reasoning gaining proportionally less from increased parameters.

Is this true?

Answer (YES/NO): YES